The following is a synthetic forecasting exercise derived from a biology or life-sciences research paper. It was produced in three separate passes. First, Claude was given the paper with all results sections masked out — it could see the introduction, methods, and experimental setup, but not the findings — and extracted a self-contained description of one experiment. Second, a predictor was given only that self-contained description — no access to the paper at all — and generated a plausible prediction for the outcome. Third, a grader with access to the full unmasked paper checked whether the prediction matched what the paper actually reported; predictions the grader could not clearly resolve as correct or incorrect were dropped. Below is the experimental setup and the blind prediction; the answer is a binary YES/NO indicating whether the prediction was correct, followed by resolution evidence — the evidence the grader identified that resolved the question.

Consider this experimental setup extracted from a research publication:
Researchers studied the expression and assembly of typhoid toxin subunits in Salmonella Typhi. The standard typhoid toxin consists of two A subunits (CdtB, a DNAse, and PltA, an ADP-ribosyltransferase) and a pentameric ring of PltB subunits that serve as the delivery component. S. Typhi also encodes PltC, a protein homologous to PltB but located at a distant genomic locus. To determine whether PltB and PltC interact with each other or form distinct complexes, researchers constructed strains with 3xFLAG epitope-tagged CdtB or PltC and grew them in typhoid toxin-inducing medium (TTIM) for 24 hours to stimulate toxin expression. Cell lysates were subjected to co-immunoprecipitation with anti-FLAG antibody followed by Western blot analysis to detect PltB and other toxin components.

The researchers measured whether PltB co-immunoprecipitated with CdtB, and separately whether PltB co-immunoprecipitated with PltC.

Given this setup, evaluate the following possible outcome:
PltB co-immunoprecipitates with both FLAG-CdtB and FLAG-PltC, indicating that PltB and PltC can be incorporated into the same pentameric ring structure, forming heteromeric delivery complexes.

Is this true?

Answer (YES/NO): NO